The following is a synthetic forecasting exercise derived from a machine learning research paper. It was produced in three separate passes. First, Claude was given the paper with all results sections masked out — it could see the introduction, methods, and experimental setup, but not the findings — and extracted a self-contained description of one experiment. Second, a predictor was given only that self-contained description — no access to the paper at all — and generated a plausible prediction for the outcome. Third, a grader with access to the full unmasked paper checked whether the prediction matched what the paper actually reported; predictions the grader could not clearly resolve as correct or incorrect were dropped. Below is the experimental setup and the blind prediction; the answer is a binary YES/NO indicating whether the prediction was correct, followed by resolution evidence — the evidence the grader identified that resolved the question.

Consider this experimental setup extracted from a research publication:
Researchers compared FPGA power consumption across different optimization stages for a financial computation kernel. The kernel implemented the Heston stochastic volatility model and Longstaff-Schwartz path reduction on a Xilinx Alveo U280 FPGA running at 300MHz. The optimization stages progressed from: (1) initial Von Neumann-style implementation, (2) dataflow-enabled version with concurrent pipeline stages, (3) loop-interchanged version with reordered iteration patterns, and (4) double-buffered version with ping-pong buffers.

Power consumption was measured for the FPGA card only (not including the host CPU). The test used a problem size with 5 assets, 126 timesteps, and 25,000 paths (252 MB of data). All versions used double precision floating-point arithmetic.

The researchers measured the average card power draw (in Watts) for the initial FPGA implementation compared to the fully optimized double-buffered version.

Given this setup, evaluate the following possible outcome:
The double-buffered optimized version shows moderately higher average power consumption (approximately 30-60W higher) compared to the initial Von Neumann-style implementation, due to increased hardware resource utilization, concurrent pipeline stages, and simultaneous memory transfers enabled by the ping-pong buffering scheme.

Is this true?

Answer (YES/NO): NO